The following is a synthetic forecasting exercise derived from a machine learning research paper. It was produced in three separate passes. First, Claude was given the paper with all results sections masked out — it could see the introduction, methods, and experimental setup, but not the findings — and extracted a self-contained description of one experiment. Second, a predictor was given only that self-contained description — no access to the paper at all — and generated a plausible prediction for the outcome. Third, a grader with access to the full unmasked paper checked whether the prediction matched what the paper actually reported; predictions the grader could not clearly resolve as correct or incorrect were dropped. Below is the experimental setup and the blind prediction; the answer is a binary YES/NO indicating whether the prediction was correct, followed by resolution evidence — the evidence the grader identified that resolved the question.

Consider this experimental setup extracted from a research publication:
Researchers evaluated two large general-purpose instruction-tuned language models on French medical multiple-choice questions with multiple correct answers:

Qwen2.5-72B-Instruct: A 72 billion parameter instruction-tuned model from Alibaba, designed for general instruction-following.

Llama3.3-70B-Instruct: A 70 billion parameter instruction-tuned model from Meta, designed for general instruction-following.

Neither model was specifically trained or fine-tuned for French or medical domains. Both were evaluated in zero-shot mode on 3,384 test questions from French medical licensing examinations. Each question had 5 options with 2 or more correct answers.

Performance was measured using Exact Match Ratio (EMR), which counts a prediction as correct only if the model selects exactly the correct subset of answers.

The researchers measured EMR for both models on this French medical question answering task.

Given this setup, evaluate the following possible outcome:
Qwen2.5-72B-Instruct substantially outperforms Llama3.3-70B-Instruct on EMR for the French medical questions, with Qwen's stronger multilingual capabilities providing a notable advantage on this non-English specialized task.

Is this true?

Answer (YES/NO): YES